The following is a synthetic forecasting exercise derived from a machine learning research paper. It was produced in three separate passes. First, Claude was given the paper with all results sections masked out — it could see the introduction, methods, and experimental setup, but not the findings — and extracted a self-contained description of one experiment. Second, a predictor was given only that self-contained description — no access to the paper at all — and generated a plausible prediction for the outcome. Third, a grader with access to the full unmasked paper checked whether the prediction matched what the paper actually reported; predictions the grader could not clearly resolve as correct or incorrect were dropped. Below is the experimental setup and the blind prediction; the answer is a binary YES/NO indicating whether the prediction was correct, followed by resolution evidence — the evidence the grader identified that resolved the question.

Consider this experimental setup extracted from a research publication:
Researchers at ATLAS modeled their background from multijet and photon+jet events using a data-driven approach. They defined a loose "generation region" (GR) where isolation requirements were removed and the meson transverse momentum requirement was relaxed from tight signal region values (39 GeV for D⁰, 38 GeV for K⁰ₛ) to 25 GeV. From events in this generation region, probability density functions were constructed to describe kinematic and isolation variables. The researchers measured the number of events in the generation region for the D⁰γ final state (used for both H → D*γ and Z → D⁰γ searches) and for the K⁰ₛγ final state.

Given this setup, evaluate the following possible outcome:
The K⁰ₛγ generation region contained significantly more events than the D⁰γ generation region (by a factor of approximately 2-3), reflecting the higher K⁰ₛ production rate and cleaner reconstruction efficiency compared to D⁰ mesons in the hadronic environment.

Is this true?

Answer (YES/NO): NO